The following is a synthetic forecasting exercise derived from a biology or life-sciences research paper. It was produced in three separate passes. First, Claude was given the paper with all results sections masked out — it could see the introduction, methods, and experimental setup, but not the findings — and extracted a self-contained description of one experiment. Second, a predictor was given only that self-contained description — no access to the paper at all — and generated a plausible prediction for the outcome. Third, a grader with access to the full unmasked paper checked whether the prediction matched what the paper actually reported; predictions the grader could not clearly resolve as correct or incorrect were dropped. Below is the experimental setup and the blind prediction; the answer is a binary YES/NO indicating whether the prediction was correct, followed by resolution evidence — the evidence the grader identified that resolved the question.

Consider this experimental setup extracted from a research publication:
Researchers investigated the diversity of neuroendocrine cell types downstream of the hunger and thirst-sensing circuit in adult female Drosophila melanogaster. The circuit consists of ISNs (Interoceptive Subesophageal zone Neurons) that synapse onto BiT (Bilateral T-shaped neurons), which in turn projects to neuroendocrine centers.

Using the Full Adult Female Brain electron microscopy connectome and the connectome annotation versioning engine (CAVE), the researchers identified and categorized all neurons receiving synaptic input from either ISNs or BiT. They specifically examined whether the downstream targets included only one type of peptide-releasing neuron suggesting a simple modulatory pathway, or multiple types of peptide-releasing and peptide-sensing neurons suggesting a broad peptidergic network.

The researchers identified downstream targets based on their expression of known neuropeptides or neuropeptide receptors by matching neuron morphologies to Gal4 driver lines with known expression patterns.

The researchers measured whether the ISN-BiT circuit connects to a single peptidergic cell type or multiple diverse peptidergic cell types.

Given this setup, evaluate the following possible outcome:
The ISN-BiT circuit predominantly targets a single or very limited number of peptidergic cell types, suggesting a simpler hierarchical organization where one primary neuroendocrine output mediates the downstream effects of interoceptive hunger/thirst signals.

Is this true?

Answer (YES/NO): NO